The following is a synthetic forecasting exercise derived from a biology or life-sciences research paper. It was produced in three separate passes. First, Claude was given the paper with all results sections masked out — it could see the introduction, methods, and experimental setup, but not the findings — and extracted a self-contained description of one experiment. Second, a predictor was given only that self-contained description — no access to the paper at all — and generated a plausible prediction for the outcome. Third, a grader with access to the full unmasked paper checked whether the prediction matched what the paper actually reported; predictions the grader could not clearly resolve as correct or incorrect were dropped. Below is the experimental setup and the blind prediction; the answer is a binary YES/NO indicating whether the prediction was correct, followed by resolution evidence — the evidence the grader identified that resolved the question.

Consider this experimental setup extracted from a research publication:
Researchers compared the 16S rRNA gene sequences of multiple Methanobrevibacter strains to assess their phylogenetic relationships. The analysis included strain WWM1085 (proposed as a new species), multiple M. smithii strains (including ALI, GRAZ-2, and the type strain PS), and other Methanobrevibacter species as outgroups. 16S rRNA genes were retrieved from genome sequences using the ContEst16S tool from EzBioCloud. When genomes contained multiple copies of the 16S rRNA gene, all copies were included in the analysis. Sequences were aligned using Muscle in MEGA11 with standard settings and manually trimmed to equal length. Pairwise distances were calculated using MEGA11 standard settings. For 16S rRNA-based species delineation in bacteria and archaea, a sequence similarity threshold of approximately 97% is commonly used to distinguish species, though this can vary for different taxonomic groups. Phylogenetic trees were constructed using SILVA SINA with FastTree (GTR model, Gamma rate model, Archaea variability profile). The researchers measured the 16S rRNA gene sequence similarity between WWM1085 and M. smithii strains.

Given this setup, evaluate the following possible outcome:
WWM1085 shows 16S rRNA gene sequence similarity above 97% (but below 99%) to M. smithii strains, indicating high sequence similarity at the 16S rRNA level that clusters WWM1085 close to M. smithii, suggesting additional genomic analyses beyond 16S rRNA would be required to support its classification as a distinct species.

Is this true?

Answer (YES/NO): NO